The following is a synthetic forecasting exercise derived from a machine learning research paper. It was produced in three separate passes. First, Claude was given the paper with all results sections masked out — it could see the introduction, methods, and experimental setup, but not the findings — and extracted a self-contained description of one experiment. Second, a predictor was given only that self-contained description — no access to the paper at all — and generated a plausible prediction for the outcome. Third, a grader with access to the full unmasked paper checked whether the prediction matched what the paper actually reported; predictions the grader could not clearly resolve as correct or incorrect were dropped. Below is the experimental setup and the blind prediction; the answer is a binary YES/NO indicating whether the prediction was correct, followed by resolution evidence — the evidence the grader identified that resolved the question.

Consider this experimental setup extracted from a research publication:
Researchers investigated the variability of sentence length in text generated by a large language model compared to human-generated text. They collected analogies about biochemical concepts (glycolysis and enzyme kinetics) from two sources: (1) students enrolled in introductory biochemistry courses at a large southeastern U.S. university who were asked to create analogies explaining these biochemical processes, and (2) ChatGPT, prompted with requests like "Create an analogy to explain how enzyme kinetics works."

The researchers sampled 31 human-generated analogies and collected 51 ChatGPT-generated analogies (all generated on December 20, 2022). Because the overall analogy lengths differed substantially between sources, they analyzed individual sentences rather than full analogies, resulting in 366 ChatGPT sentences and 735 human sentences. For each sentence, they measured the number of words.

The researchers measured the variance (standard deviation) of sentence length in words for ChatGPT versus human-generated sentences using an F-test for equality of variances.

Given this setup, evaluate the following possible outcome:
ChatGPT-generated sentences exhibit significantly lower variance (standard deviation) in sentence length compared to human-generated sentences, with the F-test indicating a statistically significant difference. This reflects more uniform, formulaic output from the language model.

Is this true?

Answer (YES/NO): YES